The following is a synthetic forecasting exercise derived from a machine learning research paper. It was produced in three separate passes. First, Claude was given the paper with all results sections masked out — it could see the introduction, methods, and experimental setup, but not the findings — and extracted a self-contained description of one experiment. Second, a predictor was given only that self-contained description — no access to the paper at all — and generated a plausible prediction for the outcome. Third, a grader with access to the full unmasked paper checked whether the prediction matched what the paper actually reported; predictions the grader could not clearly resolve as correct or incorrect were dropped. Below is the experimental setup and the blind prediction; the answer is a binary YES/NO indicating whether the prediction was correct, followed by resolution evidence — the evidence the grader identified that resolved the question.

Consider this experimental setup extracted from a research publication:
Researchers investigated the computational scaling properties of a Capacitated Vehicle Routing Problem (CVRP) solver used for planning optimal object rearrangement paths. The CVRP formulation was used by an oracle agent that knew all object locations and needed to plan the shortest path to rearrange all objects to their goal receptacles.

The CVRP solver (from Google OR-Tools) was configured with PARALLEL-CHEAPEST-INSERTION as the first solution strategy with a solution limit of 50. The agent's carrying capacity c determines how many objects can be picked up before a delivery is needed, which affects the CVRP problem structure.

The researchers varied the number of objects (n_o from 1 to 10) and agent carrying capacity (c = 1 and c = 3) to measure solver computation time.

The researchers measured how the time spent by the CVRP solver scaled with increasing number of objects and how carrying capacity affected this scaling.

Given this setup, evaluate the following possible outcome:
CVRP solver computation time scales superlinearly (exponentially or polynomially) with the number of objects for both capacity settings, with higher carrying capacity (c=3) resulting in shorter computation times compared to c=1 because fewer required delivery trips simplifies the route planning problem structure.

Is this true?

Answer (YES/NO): NO